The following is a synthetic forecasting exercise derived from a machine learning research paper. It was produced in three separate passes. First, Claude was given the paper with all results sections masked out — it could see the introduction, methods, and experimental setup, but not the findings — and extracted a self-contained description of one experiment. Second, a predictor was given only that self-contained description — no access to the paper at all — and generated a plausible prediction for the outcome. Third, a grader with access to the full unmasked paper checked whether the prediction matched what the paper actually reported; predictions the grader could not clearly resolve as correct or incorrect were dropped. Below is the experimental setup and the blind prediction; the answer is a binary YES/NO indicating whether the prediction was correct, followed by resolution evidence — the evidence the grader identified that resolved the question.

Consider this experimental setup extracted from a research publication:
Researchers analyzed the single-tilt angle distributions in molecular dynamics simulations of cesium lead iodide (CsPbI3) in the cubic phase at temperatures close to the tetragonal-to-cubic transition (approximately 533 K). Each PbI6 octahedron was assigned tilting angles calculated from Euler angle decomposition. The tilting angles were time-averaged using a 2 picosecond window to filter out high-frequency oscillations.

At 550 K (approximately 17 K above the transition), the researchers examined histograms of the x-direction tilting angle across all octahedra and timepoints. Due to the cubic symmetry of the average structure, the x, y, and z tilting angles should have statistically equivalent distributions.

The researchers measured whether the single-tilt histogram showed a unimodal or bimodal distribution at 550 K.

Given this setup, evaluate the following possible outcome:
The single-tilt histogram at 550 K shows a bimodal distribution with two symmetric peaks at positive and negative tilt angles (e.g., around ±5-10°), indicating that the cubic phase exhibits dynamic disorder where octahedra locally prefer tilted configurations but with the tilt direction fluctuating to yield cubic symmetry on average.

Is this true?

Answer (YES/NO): YES